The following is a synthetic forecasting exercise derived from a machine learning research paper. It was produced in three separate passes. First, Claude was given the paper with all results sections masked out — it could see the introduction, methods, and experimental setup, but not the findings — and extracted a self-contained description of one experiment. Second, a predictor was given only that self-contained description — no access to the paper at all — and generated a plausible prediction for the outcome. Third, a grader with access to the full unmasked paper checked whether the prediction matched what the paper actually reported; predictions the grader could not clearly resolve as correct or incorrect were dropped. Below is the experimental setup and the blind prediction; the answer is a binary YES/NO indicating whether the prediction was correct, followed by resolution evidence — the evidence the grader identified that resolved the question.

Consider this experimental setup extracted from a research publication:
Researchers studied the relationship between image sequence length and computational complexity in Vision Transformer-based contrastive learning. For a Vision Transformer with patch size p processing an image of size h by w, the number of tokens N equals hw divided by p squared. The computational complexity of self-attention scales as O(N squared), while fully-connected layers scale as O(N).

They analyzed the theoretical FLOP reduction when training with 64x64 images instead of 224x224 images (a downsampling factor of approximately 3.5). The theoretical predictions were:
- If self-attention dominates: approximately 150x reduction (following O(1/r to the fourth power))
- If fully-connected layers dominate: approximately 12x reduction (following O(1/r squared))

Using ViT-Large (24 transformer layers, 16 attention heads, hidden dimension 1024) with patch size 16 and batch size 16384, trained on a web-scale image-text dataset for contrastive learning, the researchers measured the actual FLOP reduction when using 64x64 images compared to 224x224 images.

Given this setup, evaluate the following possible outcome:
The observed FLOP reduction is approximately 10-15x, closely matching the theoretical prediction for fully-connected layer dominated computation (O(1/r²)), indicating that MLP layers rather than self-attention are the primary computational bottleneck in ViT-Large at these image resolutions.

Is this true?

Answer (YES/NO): YES